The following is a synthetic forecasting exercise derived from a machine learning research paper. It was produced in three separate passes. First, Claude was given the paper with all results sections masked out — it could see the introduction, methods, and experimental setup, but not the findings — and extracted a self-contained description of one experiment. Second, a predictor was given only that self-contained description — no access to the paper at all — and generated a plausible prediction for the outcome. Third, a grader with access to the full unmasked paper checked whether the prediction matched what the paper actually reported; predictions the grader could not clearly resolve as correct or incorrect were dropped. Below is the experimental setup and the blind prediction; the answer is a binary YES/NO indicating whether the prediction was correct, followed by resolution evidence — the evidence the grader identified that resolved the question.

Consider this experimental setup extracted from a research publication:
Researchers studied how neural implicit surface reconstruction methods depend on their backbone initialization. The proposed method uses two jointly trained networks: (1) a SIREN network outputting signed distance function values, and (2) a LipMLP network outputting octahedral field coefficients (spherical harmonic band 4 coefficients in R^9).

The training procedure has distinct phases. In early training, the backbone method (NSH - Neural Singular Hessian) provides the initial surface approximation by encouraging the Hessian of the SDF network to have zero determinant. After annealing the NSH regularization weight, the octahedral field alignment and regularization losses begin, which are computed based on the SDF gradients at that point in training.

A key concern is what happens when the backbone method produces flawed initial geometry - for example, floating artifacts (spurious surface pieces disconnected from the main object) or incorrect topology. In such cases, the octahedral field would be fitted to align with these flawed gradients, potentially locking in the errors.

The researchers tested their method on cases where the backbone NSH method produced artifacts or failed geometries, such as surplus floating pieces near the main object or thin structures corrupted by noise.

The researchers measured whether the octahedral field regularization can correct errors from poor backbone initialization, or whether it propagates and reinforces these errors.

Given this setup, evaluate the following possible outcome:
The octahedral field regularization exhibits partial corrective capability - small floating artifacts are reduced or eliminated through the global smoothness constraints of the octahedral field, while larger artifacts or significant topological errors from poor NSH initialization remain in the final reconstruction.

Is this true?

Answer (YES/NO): NO